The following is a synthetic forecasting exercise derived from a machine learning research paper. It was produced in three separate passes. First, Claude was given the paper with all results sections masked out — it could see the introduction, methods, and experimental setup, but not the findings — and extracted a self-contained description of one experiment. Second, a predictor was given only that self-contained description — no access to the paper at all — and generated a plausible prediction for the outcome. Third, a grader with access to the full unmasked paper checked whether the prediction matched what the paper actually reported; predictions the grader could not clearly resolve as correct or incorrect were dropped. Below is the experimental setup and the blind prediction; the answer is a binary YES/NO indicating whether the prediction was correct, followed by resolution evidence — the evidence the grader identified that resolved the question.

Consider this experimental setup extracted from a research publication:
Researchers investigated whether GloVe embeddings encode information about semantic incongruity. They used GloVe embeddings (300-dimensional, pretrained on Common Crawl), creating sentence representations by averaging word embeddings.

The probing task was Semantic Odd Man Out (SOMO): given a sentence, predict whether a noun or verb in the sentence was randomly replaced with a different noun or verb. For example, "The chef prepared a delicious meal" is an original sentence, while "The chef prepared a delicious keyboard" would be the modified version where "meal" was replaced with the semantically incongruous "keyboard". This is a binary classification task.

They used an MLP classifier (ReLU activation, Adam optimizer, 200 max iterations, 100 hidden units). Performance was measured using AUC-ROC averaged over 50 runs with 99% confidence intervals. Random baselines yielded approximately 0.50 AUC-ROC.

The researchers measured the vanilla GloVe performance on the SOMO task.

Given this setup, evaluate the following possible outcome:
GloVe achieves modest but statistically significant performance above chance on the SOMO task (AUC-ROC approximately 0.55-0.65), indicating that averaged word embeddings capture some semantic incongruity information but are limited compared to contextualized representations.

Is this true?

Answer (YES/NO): NO